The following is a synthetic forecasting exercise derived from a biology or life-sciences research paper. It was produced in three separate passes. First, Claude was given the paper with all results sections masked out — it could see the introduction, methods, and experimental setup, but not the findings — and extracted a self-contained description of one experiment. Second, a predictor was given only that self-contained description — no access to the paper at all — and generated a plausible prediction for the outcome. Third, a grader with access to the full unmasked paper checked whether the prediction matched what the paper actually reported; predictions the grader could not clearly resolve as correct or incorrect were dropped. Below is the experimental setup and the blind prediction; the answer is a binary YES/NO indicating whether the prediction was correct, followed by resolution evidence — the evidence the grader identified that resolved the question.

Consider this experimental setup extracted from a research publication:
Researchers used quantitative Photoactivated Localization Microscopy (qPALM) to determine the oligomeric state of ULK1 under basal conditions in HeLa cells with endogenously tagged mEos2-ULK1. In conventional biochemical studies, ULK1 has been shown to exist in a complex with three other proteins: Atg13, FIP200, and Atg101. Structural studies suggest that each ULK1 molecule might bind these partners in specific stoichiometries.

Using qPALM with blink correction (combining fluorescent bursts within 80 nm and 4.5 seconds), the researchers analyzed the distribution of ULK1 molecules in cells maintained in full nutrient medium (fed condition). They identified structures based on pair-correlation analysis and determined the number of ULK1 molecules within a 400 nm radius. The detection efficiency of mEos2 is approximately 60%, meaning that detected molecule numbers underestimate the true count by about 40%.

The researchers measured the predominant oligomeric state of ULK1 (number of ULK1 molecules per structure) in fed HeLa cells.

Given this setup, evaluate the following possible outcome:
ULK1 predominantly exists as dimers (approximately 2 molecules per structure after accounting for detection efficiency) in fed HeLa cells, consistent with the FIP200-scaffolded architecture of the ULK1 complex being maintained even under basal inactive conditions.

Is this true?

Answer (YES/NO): NO